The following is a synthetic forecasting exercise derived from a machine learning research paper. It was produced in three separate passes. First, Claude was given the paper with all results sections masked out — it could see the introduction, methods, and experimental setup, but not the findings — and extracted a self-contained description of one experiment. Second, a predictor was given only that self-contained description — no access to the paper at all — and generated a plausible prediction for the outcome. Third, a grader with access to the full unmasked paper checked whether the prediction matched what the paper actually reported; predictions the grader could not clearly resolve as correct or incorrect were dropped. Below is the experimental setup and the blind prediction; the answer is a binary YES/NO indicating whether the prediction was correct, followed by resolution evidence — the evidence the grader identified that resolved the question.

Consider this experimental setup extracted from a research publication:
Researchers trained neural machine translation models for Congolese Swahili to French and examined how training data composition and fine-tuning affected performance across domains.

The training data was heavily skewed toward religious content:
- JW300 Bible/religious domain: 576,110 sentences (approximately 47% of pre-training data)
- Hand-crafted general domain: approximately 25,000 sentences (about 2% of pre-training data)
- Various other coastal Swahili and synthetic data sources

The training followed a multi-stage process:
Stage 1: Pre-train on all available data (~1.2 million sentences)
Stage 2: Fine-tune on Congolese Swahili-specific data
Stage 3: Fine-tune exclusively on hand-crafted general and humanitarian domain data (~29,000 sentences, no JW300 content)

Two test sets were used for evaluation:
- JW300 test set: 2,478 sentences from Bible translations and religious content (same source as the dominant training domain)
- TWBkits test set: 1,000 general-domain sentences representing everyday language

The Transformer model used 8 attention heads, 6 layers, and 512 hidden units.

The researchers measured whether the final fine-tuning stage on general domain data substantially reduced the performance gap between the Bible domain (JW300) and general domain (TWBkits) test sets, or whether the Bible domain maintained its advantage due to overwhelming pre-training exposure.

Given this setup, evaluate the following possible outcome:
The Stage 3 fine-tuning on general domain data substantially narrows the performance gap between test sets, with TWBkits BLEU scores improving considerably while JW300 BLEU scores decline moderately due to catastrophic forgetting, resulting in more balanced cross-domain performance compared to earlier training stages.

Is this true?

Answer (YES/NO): YES